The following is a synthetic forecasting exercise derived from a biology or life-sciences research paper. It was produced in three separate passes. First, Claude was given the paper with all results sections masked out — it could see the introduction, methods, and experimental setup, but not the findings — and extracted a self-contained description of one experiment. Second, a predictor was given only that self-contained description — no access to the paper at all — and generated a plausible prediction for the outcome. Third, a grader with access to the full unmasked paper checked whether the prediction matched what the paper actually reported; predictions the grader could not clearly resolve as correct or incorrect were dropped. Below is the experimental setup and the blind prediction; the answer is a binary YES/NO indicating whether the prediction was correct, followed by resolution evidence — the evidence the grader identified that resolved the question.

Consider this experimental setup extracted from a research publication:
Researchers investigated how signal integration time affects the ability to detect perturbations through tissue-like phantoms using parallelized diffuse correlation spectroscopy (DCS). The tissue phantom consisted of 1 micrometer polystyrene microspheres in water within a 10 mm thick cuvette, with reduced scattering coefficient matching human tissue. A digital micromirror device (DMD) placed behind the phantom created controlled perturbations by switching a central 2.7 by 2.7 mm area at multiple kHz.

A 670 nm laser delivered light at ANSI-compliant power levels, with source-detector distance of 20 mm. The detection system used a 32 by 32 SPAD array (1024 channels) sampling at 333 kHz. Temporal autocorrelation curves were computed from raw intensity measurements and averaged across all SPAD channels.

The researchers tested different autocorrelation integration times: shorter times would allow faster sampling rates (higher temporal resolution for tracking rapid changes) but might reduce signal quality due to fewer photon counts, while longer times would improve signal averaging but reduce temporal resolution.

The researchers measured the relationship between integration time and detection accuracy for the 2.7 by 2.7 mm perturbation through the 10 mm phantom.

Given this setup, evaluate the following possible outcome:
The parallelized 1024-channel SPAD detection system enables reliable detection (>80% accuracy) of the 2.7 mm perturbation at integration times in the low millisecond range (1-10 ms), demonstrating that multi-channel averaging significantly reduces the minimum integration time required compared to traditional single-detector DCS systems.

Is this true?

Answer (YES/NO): NO